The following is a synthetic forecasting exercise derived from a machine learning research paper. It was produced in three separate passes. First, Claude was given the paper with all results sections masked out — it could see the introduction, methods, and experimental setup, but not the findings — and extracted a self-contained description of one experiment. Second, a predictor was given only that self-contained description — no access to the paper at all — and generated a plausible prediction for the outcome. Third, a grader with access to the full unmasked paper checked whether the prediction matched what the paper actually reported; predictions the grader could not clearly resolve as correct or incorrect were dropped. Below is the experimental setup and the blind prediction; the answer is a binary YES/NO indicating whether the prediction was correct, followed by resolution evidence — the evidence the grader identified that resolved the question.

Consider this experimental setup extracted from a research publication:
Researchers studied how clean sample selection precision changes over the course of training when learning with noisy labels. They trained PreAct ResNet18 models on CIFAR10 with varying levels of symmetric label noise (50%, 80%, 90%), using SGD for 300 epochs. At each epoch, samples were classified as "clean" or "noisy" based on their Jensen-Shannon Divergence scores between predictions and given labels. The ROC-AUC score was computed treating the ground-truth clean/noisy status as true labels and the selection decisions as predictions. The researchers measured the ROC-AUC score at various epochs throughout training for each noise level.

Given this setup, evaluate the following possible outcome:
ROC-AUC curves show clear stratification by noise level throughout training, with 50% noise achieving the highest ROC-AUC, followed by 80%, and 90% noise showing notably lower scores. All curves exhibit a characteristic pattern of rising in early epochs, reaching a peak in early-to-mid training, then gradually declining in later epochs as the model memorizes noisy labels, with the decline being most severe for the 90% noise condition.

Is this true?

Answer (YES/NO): NO